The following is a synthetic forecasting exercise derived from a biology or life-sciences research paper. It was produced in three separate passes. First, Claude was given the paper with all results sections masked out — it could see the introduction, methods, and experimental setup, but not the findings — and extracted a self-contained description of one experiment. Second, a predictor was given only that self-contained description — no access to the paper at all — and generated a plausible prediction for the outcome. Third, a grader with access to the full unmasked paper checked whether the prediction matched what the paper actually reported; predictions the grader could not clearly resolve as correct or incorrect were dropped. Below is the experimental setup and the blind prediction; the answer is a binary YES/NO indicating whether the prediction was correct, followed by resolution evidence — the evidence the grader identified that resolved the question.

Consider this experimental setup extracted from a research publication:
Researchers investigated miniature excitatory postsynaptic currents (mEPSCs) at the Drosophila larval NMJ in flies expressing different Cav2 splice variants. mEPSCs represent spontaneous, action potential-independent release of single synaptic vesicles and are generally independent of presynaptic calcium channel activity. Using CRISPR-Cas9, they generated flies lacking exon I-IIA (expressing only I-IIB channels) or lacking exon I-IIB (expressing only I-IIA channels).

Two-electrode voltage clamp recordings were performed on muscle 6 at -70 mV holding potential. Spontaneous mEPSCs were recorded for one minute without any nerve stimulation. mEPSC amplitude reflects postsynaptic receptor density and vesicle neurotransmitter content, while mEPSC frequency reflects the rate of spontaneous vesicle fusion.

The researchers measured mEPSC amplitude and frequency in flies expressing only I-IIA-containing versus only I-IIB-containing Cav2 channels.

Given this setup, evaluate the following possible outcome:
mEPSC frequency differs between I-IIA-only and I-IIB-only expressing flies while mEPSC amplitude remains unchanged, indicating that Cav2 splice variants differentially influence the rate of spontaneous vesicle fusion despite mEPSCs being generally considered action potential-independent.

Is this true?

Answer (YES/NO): NO